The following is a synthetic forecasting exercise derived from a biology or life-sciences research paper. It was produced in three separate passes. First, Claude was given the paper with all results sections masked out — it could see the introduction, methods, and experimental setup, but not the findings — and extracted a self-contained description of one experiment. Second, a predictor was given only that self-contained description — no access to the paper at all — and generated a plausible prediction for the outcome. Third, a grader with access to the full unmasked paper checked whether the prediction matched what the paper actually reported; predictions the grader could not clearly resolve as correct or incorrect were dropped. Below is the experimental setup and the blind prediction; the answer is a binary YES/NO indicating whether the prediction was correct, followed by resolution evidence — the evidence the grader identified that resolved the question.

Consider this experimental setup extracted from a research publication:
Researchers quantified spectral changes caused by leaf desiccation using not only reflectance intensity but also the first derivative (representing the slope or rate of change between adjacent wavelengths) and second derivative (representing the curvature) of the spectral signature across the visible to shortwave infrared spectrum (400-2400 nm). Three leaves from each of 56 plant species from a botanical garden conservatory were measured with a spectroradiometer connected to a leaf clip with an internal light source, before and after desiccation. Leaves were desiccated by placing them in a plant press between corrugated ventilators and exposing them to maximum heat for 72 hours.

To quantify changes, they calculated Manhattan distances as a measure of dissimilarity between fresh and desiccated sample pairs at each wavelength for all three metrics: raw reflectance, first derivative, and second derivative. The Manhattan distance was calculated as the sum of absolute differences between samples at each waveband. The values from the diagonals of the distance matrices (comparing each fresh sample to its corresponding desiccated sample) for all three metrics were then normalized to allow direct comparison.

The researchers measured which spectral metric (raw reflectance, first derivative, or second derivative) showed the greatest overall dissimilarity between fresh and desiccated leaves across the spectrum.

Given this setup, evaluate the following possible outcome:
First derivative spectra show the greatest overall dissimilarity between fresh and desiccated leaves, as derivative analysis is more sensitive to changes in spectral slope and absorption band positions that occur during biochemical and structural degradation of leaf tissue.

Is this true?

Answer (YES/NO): NO